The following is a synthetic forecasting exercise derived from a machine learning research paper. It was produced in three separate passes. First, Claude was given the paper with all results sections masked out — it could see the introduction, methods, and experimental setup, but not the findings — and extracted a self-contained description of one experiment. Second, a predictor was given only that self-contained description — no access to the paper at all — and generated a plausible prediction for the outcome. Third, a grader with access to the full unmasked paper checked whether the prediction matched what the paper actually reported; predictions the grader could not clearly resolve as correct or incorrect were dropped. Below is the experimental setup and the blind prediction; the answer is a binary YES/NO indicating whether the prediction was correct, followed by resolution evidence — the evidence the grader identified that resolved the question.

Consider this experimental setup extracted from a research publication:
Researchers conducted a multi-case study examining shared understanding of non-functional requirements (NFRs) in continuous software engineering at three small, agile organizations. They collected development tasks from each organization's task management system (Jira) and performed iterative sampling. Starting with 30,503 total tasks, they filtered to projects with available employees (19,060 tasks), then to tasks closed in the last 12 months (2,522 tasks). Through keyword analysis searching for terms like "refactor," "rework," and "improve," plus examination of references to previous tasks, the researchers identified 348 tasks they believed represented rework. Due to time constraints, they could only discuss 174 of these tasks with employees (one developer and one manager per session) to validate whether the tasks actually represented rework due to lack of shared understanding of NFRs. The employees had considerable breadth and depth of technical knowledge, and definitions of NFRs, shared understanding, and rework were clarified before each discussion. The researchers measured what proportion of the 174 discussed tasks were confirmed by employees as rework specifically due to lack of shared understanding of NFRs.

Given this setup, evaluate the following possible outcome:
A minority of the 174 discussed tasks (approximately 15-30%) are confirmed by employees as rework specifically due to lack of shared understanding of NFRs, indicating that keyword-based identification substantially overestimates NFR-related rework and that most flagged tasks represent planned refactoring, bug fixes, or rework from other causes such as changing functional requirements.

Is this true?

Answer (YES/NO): YES